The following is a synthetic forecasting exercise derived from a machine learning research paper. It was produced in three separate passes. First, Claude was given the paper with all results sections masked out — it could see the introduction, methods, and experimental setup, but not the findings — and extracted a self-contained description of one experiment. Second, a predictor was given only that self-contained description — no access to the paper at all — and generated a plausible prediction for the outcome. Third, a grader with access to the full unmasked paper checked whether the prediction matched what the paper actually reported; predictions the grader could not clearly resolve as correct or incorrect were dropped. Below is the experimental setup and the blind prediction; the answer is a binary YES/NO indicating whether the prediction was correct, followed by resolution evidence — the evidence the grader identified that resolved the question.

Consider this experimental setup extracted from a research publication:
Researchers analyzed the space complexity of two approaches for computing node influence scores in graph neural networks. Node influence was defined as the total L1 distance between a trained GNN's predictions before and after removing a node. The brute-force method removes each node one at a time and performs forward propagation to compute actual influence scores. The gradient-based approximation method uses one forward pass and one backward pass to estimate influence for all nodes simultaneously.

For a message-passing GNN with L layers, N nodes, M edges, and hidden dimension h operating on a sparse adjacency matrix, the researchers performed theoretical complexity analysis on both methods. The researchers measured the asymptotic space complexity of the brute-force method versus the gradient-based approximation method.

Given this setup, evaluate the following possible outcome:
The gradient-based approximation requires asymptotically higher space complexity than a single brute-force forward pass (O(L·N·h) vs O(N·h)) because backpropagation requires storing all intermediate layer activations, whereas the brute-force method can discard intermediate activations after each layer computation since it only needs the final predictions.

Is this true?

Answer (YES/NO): NO